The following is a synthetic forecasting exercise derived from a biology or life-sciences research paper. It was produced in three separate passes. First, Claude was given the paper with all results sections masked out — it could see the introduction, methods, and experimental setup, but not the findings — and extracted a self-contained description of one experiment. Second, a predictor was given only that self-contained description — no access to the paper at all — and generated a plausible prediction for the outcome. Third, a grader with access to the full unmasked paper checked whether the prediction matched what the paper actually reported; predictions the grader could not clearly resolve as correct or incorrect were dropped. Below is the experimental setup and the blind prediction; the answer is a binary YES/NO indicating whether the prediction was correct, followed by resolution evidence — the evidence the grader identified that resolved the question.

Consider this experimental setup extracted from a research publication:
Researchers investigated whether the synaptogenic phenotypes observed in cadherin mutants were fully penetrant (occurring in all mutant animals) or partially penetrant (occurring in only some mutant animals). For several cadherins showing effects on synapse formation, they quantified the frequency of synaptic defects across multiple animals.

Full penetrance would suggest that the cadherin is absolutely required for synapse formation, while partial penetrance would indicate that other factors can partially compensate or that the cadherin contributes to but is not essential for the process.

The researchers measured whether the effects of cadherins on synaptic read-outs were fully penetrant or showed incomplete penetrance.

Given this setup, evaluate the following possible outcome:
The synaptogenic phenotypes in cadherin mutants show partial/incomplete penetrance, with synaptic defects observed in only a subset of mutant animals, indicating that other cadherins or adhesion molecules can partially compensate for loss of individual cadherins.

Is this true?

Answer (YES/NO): YES